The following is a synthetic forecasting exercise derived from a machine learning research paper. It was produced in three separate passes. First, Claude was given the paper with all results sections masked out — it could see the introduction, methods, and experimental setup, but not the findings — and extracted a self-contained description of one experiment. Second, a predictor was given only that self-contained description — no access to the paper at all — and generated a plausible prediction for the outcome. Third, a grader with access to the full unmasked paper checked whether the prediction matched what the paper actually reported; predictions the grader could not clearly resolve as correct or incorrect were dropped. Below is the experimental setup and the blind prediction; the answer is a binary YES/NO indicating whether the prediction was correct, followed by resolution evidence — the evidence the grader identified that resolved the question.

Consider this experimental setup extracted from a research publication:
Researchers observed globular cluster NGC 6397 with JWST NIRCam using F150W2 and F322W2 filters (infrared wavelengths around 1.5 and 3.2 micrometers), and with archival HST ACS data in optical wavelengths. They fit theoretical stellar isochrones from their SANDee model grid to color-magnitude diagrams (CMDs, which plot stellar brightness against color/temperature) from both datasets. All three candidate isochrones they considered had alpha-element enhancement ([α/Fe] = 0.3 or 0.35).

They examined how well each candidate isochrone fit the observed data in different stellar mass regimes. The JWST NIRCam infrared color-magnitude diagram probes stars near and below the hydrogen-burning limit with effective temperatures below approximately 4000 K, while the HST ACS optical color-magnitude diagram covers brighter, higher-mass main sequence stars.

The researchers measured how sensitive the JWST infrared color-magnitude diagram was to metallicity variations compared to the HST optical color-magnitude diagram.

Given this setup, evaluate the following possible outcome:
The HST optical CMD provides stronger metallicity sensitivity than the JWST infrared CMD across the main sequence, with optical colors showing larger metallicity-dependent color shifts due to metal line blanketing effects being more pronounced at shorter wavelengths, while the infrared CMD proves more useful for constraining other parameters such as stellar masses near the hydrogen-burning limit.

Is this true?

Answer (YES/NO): YES